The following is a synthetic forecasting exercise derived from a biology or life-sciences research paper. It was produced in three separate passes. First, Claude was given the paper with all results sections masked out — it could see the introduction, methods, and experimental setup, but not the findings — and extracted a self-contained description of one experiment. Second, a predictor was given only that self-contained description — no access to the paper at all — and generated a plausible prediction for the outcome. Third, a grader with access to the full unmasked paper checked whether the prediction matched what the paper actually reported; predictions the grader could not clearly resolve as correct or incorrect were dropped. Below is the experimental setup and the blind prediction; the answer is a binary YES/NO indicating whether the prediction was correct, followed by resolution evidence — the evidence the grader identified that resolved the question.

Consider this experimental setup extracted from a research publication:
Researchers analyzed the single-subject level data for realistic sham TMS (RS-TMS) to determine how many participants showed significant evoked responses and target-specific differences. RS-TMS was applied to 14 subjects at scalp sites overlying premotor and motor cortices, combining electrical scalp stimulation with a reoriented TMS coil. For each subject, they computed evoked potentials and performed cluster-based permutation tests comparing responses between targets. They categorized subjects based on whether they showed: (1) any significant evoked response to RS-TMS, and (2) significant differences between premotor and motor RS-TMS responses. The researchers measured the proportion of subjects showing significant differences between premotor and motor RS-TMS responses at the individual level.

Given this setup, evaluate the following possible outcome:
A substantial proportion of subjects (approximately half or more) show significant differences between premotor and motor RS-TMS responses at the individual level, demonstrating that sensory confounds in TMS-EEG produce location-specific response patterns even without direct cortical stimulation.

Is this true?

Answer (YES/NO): NO